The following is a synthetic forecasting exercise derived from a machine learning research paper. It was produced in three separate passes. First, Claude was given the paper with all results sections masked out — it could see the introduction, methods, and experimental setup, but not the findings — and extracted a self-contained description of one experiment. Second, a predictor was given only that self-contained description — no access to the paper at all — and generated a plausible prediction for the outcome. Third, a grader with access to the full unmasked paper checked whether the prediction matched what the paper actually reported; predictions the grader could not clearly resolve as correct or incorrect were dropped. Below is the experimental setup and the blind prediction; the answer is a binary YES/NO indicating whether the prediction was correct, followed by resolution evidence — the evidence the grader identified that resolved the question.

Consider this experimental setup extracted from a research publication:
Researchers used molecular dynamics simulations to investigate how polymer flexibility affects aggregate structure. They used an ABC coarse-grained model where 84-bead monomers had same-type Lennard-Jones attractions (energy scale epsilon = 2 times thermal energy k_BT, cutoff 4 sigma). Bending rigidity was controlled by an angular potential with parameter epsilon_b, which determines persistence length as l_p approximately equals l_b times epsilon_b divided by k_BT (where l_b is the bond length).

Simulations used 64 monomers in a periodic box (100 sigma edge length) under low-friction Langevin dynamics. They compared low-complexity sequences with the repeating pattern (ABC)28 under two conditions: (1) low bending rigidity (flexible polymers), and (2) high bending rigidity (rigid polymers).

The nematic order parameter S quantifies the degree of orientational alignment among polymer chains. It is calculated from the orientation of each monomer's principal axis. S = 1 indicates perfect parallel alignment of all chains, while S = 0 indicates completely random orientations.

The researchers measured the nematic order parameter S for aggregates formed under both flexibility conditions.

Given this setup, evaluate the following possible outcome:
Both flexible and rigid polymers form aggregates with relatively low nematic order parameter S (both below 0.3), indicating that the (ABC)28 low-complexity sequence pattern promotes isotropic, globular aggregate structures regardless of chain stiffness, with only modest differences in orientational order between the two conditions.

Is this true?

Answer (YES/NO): NO